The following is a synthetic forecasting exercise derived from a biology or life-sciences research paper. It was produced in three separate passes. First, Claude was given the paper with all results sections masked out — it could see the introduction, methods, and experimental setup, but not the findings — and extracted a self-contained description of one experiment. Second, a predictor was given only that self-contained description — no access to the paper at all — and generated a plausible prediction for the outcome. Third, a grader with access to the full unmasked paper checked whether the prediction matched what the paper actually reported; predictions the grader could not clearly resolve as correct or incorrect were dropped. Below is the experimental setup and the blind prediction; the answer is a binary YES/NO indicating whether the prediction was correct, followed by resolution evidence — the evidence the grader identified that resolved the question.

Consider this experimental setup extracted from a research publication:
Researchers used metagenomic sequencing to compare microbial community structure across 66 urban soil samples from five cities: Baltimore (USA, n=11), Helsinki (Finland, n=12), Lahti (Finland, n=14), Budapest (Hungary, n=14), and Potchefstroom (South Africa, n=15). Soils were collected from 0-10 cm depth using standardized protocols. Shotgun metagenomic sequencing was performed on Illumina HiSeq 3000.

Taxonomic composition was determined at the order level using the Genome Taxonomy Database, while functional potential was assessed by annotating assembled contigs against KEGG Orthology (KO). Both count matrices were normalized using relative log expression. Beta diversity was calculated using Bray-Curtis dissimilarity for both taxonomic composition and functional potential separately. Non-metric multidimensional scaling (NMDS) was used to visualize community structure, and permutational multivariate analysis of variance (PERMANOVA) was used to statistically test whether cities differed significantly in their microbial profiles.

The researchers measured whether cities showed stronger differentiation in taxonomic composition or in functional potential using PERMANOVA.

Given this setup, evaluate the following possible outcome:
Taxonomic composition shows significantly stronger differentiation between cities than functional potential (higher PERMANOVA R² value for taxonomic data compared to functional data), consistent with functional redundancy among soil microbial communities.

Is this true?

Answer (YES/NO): NO